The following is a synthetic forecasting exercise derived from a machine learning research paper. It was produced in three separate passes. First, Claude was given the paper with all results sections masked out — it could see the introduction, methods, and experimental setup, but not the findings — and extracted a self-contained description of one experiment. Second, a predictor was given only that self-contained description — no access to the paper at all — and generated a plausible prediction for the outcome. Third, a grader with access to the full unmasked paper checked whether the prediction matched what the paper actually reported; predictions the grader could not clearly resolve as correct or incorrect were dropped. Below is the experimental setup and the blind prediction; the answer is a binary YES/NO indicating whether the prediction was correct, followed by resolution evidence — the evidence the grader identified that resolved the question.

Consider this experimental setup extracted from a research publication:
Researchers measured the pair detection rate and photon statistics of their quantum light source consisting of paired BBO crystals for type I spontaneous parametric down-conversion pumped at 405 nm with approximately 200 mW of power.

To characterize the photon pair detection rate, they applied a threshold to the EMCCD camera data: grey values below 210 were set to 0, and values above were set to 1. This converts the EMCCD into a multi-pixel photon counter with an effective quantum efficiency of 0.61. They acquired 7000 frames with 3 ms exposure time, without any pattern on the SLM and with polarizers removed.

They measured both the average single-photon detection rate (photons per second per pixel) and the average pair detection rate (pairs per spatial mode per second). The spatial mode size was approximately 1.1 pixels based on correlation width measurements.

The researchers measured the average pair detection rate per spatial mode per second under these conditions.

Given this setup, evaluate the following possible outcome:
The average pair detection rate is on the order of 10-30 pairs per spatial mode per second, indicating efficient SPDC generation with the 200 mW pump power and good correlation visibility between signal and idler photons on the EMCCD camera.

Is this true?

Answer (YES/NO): NO